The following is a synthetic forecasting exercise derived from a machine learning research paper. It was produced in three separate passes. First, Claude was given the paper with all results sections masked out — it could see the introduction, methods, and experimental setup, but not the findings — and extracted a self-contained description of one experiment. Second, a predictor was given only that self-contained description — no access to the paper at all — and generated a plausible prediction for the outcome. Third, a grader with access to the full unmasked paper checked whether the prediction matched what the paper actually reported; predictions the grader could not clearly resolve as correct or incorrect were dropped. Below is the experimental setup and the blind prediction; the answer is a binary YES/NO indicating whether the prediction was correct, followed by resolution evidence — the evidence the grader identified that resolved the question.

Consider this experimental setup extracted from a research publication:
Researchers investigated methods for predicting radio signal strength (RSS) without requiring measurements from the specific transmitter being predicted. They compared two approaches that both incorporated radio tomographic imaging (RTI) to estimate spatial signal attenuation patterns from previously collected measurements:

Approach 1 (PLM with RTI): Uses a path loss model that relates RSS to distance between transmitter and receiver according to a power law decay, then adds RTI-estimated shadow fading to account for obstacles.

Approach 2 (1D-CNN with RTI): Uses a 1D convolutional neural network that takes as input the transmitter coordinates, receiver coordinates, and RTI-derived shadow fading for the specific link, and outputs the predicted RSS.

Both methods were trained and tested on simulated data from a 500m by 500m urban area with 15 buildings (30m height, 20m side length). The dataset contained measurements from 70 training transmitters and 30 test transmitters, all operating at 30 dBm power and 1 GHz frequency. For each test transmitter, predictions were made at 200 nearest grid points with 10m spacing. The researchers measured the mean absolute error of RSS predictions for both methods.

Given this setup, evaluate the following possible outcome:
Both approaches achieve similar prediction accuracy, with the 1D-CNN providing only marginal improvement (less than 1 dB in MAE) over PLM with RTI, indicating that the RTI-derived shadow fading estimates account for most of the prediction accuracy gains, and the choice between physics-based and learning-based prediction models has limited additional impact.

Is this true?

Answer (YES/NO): NO